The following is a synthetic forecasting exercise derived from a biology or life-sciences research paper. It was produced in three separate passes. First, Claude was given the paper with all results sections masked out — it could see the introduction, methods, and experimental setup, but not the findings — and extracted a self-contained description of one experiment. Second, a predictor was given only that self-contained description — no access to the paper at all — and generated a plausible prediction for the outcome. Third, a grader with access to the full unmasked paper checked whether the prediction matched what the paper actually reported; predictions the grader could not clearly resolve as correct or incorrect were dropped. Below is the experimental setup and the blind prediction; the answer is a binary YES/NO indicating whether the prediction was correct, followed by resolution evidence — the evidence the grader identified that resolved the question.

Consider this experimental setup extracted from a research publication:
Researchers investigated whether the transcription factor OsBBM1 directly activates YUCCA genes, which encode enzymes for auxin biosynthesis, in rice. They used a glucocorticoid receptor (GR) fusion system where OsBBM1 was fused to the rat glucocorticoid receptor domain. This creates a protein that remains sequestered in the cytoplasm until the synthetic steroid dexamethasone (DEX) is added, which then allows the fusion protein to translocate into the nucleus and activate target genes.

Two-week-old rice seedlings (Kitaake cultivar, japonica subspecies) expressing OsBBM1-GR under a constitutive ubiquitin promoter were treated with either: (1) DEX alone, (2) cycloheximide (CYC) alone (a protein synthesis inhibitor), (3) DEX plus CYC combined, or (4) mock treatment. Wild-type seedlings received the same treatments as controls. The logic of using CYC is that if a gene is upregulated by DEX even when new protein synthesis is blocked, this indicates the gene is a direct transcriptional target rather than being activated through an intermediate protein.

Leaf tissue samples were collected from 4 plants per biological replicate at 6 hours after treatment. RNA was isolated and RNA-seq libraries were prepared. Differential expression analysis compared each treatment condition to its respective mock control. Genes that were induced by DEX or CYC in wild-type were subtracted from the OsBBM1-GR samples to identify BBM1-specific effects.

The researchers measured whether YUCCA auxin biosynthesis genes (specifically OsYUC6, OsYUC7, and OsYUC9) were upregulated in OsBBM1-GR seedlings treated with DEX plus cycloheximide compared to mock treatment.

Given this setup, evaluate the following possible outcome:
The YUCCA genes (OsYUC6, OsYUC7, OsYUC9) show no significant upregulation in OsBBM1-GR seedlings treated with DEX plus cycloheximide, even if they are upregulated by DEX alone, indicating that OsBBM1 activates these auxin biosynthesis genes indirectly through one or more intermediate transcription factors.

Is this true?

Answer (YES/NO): NO